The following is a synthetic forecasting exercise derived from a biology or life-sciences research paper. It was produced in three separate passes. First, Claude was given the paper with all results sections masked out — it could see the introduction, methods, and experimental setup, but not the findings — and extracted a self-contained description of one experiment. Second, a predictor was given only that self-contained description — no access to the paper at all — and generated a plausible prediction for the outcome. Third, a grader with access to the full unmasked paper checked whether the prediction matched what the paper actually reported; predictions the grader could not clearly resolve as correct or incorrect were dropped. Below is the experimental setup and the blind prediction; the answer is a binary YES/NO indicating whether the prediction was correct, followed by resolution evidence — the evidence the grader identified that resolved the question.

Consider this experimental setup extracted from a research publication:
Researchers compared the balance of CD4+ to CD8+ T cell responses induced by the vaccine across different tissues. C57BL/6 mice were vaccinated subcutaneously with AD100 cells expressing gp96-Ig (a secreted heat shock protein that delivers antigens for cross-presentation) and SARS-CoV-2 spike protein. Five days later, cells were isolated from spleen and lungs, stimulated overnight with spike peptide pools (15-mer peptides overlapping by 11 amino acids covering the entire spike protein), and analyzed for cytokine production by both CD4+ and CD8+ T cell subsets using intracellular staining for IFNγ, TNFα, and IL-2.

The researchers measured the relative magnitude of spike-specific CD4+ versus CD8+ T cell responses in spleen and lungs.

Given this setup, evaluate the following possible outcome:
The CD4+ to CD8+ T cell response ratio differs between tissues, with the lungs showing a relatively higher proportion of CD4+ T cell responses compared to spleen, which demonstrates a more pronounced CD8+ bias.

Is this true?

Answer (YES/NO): YES